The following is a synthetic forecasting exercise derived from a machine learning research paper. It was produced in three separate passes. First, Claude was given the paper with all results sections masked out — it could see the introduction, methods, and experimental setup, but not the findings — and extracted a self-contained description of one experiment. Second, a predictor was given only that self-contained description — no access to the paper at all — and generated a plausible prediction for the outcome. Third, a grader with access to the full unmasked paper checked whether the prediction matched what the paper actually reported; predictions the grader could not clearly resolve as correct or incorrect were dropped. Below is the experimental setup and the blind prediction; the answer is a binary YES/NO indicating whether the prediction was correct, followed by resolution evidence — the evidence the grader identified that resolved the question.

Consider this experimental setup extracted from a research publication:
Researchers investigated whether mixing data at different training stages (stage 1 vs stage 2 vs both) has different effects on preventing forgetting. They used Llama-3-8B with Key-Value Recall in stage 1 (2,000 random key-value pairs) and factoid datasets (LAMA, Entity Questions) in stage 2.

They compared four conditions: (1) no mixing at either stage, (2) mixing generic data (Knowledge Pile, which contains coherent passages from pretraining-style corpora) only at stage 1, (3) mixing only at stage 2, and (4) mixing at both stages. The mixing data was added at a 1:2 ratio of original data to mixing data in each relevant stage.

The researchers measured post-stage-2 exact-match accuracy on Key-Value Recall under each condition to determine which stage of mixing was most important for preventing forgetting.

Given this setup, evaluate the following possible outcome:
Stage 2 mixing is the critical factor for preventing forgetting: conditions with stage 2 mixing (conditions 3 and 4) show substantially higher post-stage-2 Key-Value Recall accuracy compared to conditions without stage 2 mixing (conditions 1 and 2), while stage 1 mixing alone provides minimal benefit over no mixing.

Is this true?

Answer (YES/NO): NO